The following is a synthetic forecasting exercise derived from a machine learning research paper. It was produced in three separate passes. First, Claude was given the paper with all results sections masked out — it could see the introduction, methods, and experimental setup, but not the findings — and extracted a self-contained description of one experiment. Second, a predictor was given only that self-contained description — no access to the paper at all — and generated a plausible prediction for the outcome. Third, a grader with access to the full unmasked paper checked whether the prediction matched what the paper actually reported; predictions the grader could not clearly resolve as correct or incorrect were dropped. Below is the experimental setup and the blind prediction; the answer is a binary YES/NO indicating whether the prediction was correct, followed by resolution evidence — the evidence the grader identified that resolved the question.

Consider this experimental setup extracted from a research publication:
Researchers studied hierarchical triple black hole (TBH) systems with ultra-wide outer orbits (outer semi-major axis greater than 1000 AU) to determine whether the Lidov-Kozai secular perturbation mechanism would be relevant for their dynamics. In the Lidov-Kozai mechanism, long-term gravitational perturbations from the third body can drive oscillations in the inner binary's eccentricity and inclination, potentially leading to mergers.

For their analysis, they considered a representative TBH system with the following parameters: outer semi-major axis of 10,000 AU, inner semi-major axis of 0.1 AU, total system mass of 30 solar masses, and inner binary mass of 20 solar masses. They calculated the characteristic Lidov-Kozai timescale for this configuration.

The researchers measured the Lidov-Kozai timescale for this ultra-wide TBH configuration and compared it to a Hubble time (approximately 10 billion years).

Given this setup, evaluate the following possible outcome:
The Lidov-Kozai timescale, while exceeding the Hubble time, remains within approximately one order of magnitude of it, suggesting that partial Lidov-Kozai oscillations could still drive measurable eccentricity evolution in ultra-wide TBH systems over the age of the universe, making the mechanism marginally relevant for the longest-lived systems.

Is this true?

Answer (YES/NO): NO